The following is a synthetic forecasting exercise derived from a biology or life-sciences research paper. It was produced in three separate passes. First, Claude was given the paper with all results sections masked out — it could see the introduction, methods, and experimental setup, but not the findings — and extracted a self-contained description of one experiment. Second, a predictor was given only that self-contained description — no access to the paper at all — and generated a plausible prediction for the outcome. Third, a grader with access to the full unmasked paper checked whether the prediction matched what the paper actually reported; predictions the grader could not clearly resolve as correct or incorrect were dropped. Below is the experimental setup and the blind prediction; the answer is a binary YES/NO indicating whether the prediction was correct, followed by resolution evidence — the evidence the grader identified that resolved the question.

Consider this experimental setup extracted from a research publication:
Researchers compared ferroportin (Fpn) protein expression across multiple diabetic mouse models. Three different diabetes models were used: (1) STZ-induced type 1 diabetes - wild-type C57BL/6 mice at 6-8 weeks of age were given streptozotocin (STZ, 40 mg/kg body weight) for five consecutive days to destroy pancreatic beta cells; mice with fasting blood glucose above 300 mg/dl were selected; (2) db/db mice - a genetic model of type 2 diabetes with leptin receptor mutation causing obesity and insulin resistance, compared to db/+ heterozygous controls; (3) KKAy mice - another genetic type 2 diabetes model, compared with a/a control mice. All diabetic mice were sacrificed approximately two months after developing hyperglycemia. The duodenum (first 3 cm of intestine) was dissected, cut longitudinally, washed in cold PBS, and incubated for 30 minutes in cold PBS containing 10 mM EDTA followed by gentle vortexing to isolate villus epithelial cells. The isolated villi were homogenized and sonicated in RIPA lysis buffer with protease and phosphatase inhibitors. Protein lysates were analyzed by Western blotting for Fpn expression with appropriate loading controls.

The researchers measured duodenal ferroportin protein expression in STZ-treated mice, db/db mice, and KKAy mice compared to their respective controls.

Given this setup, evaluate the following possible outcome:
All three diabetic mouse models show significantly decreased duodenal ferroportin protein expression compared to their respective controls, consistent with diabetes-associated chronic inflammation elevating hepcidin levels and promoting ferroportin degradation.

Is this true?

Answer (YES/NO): NO